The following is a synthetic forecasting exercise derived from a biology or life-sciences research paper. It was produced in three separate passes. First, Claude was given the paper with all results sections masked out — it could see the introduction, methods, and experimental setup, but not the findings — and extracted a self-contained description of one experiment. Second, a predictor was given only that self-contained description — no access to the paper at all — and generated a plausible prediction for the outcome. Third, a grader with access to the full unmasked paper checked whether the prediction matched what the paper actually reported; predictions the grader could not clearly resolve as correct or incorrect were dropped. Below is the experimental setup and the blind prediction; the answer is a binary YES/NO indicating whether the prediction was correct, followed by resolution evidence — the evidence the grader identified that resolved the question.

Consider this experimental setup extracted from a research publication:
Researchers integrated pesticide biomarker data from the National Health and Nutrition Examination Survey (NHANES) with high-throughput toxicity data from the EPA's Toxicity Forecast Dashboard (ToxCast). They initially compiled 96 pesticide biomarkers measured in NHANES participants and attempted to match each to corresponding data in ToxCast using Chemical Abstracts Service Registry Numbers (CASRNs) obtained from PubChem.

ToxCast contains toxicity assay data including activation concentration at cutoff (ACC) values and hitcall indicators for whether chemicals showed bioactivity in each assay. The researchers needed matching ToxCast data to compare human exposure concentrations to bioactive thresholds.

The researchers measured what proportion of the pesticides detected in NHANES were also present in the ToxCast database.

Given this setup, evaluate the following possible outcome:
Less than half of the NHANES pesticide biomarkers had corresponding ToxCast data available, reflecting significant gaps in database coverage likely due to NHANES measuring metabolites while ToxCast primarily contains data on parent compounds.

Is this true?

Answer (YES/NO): NO